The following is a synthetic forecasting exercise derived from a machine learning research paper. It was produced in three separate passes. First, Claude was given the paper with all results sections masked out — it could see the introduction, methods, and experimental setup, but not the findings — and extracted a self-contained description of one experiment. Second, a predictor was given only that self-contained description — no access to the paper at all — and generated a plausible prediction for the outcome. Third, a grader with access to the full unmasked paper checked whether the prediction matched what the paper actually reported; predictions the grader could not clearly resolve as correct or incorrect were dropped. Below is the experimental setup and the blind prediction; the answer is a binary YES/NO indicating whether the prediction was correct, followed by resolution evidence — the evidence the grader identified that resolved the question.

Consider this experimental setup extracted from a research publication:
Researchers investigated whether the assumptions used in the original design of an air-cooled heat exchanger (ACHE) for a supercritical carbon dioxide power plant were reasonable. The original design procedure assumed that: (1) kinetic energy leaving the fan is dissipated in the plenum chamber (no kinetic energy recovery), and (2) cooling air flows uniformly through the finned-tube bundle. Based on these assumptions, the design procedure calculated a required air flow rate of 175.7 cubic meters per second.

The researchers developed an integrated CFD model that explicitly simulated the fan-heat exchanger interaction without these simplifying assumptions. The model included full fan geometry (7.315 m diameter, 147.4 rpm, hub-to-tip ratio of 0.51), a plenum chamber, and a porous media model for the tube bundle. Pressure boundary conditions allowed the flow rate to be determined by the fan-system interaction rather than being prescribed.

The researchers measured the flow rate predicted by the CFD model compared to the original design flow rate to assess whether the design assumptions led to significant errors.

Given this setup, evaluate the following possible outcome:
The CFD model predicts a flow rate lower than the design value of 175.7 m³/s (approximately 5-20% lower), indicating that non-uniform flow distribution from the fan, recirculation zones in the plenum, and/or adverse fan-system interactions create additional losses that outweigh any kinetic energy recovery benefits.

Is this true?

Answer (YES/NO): NO